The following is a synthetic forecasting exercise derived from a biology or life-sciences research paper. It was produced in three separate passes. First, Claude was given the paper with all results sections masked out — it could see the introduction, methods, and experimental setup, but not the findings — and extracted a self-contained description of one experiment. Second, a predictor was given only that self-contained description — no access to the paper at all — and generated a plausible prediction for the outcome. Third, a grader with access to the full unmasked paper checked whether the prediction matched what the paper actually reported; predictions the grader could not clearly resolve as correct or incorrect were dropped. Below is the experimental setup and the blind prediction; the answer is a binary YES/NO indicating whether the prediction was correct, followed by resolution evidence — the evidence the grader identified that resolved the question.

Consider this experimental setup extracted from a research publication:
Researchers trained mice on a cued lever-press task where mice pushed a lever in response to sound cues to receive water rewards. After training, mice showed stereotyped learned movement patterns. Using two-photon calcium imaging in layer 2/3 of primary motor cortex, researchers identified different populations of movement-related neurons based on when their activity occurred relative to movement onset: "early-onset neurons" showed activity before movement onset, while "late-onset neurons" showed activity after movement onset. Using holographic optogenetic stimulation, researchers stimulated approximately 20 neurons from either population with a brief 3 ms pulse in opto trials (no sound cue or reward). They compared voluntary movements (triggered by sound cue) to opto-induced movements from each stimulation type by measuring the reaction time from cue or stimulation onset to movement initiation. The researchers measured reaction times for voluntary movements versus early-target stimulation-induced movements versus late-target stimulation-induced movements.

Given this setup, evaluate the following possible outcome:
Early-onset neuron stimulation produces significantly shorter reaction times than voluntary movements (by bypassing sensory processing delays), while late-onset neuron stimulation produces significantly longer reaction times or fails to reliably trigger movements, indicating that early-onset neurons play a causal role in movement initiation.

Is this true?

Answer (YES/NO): NO